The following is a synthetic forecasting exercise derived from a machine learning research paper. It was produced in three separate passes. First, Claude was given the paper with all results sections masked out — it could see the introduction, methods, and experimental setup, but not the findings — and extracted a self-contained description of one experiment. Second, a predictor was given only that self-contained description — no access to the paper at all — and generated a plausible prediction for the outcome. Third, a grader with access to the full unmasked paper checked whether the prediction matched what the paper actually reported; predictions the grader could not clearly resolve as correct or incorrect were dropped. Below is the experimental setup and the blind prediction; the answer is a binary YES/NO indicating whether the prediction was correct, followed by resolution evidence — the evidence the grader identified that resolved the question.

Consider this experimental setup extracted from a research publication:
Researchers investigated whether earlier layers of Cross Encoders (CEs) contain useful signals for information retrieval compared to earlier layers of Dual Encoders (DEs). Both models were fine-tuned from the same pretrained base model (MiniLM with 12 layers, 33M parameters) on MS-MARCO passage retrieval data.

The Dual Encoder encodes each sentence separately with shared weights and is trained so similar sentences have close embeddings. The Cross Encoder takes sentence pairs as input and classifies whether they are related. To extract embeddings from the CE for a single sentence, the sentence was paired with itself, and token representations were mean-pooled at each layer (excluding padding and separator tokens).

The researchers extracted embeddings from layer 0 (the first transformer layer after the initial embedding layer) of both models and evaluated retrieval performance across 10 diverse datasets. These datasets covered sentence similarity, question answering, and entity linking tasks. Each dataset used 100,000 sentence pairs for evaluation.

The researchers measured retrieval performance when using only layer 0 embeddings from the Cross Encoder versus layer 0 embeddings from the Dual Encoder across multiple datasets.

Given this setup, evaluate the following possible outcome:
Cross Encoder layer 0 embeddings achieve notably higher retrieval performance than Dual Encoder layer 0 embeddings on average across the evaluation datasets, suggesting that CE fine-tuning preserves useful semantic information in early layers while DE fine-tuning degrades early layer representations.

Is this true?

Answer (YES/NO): YES